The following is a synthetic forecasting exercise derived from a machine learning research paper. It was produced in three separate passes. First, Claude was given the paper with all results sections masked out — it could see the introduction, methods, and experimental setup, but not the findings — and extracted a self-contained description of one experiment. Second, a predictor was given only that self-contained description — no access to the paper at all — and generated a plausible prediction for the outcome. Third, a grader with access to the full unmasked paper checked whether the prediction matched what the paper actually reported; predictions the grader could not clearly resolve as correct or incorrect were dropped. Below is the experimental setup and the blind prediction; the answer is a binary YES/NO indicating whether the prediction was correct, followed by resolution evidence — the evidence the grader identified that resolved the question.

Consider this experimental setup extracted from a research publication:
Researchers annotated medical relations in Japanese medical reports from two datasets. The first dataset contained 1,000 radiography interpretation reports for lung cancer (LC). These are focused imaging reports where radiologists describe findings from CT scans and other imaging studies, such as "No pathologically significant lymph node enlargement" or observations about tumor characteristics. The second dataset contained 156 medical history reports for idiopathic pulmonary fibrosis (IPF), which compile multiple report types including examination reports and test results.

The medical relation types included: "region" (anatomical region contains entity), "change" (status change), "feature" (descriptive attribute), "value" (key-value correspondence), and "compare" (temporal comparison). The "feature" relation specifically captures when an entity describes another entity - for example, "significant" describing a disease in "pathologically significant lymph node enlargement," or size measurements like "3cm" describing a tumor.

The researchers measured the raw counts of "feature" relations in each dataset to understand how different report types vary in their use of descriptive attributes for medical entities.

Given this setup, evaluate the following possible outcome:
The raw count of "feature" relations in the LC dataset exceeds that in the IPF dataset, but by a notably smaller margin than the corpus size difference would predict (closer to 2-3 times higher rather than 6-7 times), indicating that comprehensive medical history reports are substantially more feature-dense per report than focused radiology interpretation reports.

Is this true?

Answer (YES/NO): NO